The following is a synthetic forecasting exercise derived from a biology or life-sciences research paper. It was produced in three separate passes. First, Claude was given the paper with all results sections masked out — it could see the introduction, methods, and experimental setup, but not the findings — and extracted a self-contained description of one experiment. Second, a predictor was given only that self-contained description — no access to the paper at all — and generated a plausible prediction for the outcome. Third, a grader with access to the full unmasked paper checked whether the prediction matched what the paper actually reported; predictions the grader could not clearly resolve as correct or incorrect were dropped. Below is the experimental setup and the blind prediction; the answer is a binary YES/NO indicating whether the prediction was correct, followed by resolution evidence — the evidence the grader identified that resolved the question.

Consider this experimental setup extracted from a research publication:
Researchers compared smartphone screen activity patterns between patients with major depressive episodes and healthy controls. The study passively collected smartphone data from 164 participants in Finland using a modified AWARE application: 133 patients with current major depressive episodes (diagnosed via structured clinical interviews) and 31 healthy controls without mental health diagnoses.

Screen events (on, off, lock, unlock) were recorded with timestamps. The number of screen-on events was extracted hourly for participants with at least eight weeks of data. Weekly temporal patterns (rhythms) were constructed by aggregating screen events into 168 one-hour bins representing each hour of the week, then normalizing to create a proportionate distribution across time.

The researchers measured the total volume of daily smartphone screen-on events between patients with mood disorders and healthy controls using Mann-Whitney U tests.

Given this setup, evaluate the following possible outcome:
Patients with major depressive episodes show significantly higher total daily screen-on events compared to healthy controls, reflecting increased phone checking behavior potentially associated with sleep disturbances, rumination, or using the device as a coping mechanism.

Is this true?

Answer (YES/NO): NO